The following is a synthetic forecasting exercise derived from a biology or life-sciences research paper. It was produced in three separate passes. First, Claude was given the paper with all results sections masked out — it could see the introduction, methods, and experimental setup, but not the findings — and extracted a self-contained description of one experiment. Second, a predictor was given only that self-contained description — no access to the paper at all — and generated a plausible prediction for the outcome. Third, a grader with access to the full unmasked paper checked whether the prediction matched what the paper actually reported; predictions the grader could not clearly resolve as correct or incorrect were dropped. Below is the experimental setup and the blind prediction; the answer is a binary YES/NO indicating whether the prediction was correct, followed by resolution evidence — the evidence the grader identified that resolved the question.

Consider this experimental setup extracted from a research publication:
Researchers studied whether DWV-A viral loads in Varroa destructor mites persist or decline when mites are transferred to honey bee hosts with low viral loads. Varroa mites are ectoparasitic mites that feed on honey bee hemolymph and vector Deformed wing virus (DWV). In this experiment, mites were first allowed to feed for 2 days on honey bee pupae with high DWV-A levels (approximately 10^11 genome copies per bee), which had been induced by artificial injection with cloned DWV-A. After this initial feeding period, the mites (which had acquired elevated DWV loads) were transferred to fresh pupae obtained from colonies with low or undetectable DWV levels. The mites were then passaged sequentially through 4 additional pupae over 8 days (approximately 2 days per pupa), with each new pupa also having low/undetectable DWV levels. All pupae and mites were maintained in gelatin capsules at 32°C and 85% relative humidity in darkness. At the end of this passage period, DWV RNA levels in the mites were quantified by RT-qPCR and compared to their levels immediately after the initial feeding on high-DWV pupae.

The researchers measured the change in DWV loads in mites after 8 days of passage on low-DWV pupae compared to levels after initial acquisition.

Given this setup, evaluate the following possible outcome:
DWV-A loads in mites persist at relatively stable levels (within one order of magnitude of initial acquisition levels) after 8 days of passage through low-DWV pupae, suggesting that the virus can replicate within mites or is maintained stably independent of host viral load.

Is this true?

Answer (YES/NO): NO